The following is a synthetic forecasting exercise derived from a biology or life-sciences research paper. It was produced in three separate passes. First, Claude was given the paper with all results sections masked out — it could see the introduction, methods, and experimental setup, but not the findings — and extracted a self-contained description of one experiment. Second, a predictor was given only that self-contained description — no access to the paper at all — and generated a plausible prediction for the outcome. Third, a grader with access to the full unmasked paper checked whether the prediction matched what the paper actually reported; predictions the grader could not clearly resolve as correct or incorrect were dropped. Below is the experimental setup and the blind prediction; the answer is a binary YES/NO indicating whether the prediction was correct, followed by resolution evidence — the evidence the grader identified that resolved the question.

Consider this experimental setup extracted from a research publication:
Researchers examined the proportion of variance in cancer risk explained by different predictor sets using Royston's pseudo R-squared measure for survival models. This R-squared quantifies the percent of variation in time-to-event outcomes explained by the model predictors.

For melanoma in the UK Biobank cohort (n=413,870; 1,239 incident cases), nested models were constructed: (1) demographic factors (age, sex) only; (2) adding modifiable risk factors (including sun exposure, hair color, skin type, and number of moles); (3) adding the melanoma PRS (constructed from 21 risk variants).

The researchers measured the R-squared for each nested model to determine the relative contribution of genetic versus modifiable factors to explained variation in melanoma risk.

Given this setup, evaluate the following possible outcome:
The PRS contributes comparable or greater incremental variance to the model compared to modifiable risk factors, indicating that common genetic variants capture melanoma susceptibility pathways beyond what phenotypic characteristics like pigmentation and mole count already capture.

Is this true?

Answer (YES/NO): YES